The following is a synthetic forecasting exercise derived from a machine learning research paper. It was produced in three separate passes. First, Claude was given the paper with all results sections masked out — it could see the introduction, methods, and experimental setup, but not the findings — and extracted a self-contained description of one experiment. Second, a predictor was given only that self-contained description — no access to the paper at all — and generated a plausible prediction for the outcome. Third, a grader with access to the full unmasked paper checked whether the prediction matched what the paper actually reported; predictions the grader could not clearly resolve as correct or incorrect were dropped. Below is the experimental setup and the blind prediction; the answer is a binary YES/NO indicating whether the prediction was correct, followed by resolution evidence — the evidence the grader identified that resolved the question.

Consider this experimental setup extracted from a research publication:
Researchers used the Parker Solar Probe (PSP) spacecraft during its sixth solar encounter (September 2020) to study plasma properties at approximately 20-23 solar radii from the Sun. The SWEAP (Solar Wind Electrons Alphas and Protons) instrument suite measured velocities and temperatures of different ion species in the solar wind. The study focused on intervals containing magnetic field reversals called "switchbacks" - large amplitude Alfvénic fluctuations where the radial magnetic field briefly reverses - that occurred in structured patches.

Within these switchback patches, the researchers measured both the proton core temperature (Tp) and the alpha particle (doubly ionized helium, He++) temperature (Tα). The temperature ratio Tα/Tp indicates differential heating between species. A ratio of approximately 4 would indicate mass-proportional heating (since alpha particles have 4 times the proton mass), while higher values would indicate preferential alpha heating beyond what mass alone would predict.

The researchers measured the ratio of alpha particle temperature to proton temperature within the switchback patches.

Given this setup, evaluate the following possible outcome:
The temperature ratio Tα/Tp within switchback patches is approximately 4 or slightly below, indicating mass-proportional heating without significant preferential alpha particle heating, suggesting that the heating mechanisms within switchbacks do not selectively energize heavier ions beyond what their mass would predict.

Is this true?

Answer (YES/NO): NO